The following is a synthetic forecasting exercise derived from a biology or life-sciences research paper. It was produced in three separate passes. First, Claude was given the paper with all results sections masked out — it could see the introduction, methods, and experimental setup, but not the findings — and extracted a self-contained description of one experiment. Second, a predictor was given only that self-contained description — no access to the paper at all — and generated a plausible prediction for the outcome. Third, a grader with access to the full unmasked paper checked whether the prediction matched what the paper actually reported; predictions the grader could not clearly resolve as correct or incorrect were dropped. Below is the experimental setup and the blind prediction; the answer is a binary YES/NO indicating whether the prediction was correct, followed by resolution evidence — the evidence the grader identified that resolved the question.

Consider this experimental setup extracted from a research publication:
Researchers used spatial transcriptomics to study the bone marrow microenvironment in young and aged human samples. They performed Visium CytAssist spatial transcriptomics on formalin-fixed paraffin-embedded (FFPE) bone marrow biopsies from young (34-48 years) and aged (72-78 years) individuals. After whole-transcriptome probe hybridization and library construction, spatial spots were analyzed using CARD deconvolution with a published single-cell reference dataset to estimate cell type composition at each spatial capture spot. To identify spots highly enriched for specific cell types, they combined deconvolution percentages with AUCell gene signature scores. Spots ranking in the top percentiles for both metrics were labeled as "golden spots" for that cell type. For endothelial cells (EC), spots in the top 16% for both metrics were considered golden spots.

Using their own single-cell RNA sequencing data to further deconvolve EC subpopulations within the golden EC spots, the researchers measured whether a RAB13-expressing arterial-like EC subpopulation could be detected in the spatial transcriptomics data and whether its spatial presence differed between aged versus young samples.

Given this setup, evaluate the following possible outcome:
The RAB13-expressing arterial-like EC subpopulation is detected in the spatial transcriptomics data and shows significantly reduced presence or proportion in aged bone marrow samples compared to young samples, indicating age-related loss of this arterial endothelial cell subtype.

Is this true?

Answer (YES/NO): NO